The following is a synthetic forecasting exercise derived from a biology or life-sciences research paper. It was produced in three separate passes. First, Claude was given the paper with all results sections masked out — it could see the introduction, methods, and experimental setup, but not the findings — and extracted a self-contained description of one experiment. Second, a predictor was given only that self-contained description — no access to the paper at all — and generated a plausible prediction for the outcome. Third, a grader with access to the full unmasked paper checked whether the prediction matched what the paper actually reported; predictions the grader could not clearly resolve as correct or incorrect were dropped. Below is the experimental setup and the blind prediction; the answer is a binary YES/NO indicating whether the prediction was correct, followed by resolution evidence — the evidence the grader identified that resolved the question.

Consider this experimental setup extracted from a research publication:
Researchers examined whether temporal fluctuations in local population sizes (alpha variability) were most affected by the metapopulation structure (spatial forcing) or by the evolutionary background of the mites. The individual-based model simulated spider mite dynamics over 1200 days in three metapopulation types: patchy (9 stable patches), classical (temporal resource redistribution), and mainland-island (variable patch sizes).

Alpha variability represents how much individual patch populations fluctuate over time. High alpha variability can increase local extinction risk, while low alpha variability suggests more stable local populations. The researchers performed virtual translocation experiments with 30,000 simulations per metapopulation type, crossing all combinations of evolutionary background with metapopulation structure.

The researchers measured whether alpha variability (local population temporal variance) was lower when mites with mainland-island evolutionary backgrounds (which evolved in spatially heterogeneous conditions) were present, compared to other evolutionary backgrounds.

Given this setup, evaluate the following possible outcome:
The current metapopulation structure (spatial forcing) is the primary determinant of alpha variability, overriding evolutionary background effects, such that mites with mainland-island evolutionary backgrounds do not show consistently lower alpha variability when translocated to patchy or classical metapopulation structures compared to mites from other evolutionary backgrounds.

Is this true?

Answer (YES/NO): NO